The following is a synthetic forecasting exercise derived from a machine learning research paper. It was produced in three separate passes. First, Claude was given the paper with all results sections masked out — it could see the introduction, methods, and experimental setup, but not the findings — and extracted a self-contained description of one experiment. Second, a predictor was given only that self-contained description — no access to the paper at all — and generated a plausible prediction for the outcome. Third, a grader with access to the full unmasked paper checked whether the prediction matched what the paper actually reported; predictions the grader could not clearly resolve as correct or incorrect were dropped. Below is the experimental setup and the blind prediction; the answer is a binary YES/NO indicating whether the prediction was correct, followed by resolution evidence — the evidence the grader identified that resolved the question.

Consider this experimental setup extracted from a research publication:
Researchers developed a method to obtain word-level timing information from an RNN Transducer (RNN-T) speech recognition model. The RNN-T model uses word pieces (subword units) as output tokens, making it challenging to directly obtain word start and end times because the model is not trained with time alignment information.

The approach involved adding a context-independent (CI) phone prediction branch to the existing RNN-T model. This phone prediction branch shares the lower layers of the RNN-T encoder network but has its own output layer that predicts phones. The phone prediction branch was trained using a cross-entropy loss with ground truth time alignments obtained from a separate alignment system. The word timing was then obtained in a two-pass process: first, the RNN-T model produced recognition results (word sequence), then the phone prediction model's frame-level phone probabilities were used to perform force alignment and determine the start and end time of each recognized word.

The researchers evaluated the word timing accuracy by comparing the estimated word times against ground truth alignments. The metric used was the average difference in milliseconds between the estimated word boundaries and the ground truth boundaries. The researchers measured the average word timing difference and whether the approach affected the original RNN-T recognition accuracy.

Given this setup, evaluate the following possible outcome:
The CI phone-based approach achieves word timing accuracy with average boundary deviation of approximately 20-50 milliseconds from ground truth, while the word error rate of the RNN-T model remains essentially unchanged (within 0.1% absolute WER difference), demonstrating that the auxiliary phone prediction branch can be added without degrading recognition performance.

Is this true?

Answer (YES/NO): YES